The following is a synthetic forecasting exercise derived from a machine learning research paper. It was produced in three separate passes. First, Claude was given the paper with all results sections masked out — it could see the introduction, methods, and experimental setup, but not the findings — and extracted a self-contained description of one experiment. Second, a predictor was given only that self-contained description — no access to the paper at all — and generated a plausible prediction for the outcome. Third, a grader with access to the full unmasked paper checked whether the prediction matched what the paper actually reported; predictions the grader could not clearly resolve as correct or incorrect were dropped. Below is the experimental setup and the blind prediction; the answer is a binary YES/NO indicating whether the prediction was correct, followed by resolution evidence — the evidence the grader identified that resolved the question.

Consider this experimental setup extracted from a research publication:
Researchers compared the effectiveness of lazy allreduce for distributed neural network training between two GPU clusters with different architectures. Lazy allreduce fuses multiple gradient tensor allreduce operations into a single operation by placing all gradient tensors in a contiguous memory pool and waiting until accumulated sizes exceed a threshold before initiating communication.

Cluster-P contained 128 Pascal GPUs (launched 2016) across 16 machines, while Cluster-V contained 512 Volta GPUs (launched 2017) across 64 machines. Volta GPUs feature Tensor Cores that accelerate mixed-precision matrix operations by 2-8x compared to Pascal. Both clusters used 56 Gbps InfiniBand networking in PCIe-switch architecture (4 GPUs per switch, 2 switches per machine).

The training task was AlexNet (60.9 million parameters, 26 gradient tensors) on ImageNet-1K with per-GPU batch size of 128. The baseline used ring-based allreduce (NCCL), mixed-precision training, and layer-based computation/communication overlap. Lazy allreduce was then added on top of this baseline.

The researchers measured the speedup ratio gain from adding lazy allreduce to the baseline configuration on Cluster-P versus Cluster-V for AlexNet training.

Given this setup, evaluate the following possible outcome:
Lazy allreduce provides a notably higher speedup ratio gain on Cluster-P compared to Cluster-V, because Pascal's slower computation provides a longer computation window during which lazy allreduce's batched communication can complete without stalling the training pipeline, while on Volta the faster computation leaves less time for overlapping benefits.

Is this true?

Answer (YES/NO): NO